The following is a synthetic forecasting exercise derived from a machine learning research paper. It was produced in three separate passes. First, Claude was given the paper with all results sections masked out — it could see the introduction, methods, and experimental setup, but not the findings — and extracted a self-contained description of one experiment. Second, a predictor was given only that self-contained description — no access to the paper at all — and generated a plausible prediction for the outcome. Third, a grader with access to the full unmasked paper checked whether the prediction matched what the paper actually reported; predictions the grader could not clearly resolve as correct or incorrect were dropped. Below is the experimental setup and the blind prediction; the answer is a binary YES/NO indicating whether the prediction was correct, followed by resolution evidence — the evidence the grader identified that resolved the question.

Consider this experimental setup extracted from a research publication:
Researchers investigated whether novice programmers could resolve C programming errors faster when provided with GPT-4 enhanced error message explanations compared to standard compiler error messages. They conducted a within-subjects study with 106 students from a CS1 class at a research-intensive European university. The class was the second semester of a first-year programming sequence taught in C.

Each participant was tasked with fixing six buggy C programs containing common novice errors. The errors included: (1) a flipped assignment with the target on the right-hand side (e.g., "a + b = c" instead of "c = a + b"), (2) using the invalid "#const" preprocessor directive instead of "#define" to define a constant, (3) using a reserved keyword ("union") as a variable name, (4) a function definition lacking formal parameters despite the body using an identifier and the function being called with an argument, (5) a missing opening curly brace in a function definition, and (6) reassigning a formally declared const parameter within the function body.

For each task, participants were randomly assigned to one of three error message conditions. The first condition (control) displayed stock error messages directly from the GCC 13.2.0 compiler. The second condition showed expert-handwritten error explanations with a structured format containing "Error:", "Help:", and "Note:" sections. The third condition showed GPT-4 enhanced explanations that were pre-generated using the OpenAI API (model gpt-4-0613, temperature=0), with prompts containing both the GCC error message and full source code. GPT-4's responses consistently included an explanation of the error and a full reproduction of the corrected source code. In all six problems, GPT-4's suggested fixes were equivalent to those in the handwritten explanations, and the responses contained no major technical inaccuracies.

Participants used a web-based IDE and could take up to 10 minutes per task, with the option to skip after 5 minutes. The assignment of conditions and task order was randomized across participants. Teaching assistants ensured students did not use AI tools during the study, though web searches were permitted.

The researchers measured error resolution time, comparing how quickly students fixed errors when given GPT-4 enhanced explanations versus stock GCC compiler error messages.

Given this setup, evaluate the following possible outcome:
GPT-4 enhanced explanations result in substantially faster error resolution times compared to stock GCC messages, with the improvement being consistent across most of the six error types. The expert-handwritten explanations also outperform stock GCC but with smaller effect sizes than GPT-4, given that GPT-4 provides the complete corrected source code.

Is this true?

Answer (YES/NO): NO